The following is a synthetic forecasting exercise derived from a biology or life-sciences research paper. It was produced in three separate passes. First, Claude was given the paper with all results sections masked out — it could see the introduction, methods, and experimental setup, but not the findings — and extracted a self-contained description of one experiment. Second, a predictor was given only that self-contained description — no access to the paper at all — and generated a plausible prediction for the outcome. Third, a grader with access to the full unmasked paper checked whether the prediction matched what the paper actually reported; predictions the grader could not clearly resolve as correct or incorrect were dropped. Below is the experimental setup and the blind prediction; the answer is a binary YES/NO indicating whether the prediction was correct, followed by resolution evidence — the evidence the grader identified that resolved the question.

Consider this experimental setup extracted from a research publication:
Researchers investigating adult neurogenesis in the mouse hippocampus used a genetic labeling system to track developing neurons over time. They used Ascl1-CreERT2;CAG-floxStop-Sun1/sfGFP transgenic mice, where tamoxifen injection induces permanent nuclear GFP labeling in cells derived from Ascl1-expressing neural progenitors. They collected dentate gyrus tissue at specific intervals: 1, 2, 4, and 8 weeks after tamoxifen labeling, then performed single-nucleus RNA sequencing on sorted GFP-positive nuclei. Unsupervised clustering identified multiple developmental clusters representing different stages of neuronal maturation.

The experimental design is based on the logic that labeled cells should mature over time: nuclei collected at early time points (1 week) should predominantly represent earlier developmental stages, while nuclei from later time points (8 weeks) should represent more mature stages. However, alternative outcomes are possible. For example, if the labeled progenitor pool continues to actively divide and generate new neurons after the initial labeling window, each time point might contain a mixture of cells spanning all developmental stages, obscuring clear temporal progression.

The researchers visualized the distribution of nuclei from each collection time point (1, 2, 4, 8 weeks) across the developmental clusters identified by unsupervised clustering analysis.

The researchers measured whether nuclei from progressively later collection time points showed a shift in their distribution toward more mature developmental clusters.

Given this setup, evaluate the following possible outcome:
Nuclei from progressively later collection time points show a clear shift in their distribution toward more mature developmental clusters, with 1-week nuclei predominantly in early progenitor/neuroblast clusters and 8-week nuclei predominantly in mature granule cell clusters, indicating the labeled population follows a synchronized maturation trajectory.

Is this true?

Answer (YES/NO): YES